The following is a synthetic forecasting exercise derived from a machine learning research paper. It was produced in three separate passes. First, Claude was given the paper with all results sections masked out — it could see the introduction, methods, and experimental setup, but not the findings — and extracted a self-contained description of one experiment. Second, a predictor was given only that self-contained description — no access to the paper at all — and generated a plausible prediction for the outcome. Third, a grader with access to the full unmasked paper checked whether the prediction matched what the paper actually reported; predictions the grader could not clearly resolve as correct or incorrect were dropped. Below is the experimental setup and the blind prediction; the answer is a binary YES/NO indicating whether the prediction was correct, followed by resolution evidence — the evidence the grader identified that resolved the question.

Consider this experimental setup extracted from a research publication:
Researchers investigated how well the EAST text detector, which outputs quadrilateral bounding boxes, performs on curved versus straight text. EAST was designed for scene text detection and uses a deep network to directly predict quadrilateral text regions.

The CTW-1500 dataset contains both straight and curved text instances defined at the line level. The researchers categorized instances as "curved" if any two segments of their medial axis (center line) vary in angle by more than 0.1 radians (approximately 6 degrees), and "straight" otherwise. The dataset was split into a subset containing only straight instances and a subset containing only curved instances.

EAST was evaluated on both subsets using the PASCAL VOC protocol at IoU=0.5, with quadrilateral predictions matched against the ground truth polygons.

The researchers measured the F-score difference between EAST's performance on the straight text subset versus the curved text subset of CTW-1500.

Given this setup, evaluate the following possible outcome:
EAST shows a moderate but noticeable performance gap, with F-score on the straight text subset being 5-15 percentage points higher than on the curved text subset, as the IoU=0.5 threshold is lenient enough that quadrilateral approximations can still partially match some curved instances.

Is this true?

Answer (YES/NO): NO